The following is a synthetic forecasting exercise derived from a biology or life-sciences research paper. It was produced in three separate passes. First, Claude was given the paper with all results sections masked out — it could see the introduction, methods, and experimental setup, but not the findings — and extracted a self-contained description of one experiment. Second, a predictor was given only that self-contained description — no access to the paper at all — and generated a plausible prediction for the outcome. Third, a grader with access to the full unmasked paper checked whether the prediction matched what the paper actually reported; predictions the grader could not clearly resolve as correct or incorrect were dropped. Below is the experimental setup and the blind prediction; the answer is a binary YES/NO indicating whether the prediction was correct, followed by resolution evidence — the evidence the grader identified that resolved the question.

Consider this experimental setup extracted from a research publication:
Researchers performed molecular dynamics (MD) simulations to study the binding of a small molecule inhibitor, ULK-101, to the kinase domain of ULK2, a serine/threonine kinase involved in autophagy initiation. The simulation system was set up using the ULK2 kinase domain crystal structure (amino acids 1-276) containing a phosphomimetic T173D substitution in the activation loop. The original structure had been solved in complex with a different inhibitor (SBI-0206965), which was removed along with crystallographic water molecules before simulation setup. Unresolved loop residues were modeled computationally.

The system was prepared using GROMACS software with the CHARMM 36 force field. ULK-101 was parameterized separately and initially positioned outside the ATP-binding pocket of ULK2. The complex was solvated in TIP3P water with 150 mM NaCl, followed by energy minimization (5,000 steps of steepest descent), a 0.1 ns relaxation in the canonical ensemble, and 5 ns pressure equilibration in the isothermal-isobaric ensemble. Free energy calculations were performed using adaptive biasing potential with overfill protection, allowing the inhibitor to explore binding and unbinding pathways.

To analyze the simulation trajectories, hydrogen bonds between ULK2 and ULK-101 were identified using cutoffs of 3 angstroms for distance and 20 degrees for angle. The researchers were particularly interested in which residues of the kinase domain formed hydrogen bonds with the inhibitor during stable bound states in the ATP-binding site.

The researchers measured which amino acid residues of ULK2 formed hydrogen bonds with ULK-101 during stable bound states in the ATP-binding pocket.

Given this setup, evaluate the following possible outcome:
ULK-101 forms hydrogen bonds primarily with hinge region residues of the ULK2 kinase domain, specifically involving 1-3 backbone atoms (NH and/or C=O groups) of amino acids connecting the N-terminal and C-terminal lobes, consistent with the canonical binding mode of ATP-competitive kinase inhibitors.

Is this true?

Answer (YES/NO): NO